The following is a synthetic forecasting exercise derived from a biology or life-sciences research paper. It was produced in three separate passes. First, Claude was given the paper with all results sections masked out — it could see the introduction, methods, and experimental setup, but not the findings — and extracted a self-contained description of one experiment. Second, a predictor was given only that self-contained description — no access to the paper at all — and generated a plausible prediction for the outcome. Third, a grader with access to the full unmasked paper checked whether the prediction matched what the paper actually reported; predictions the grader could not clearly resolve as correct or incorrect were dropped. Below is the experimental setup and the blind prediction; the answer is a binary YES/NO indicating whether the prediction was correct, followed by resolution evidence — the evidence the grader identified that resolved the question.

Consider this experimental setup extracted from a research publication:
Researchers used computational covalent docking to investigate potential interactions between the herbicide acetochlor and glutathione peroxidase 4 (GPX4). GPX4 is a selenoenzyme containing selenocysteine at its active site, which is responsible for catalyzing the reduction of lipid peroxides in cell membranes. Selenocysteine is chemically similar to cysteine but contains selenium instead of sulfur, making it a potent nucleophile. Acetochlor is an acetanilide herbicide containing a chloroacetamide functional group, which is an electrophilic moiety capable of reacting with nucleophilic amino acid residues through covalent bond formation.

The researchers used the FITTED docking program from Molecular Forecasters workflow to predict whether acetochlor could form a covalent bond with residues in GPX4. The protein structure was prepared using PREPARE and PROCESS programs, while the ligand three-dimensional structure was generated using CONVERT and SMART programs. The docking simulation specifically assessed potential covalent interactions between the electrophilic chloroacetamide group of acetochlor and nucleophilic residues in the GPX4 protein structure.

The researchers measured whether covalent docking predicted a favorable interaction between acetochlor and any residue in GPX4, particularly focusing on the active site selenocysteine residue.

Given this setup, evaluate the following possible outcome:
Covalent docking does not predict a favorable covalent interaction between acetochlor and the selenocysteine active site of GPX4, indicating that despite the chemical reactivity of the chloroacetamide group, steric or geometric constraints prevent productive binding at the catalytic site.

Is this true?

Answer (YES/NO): NO